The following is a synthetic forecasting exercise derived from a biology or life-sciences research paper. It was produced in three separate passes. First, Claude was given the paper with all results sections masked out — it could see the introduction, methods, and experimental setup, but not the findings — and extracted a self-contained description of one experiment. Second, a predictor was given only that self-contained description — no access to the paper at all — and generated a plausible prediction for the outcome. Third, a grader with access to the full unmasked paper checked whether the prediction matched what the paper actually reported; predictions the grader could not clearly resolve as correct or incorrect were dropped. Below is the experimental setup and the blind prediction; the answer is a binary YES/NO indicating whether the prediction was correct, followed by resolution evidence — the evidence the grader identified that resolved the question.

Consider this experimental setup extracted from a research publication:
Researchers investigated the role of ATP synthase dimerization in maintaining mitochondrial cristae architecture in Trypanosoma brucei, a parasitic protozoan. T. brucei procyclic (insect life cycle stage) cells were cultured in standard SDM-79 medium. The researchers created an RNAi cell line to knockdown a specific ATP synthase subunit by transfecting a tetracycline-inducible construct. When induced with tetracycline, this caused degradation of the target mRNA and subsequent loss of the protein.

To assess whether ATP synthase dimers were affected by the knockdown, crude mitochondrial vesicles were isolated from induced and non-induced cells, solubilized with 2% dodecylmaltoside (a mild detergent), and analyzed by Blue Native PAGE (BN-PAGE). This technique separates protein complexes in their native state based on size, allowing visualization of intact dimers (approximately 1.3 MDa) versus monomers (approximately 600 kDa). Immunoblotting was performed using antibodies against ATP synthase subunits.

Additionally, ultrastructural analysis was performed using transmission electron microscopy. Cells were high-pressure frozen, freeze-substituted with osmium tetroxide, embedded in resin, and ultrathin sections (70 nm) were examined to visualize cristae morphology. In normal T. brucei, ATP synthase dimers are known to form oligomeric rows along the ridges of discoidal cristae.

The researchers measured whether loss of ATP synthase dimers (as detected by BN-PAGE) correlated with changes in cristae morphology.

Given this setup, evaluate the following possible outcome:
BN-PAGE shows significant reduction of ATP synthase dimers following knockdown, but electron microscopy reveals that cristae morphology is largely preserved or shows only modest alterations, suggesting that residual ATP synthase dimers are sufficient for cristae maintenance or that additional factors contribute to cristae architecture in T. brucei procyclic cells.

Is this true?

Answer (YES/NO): NO